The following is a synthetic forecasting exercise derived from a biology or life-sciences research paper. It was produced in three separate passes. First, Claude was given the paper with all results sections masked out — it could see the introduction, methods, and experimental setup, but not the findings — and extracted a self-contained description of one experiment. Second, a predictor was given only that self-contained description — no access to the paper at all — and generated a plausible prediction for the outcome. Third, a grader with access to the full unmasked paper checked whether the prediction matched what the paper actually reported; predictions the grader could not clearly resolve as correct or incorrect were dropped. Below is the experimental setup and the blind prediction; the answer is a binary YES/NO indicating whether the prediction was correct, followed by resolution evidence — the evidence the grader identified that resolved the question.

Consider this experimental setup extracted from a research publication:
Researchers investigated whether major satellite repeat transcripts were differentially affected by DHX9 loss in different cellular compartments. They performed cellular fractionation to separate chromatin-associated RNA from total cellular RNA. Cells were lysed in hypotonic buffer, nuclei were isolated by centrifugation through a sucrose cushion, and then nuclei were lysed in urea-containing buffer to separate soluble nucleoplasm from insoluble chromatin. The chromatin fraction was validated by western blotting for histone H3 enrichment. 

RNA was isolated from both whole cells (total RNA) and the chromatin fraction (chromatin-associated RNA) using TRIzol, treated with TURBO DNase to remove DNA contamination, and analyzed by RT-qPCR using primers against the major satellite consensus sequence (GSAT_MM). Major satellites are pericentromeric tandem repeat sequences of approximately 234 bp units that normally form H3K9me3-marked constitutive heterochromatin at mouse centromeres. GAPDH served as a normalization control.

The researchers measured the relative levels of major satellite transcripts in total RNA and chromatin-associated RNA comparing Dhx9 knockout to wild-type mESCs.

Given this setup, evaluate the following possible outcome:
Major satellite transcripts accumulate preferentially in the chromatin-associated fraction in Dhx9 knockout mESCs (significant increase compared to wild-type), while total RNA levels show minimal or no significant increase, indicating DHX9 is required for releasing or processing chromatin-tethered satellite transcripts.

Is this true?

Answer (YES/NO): NO